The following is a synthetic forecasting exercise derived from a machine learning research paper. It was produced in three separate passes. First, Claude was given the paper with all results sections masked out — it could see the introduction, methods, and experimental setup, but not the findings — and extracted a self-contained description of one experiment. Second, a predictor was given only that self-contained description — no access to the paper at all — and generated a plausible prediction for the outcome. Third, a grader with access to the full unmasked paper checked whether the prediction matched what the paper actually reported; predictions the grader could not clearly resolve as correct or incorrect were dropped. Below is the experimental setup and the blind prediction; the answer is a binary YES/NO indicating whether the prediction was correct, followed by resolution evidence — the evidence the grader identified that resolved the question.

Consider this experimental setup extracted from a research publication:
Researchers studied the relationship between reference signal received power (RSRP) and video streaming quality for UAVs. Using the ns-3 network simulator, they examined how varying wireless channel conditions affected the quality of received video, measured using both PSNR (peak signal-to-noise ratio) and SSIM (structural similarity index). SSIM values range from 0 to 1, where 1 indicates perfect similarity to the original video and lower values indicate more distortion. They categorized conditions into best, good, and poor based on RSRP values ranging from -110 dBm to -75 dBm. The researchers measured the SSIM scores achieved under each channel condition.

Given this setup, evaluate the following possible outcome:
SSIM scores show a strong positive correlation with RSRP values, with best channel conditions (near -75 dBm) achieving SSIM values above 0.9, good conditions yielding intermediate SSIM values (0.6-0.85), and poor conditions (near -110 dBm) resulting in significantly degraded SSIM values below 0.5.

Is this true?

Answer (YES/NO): YES